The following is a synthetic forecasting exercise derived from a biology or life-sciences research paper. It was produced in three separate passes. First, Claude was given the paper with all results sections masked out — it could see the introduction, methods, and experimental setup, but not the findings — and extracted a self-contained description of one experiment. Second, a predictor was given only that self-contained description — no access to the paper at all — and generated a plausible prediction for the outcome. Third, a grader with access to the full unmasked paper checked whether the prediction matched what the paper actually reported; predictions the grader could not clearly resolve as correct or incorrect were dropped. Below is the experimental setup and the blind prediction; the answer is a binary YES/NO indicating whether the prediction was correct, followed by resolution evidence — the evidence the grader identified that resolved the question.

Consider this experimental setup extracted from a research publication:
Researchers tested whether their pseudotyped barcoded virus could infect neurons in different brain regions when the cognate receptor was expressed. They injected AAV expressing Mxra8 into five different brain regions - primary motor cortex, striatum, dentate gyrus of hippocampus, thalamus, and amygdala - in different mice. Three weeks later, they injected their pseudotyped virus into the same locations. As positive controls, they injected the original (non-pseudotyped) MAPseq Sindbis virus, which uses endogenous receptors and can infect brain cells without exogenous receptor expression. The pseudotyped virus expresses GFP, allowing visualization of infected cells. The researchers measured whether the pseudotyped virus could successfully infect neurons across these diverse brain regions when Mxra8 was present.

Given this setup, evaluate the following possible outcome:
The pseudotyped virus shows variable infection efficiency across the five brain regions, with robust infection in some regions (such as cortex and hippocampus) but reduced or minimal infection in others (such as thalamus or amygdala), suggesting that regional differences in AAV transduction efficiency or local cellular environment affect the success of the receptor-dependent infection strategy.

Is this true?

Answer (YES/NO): NO